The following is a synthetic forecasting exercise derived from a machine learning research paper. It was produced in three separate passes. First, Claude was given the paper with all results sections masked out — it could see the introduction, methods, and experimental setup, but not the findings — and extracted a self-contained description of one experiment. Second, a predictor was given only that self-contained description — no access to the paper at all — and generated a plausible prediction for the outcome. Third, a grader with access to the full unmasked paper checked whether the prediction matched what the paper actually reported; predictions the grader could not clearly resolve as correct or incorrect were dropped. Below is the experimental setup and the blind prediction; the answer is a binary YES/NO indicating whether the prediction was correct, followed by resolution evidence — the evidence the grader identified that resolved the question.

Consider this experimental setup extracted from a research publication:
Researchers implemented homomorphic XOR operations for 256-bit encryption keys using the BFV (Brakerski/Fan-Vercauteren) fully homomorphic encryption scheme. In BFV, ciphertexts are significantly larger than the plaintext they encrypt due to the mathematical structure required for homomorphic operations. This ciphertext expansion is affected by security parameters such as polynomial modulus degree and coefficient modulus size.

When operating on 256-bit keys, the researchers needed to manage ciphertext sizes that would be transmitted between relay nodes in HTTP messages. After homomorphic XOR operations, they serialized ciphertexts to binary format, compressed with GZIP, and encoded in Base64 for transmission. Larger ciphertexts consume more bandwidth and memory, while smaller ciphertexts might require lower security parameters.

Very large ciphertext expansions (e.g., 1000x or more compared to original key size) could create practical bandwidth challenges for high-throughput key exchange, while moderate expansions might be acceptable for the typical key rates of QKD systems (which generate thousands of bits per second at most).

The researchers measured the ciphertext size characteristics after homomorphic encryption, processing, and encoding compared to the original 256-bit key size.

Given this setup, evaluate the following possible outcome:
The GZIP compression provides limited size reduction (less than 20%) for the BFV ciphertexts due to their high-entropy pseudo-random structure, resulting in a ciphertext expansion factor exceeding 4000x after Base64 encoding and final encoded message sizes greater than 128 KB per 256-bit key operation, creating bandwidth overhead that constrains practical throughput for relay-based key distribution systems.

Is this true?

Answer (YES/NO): NO